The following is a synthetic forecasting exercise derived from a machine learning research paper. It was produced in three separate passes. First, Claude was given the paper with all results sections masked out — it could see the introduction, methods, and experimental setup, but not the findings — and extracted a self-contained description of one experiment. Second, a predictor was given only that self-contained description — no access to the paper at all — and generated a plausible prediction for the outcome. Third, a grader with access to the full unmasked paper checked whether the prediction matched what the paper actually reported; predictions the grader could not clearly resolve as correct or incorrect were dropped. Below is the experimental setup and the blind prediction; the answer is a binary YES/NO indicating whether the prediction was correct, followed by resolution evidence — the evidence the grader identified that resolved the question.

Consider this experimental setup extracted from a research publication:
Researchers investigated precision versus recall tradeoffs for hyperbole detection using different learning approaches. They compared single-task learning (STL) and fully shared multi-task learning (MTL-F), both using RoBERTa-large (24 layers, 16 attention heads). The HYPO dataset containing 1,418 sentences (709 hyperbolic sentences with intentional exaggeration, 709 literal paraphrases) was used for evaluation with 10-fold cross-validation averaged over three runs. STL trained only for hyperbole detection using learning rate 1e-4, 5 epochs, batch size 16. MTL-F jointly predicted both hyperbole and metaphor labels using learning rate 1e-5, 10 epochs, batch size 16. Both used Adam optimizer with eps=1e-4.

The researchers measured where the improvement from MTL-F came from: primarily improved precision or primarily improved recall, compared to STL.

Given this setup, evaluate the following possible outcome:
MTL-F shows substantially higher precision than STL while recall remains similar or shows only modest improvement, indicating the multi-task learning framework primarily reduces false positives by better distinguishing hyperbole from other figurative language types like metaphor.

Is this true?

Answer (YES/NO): NO